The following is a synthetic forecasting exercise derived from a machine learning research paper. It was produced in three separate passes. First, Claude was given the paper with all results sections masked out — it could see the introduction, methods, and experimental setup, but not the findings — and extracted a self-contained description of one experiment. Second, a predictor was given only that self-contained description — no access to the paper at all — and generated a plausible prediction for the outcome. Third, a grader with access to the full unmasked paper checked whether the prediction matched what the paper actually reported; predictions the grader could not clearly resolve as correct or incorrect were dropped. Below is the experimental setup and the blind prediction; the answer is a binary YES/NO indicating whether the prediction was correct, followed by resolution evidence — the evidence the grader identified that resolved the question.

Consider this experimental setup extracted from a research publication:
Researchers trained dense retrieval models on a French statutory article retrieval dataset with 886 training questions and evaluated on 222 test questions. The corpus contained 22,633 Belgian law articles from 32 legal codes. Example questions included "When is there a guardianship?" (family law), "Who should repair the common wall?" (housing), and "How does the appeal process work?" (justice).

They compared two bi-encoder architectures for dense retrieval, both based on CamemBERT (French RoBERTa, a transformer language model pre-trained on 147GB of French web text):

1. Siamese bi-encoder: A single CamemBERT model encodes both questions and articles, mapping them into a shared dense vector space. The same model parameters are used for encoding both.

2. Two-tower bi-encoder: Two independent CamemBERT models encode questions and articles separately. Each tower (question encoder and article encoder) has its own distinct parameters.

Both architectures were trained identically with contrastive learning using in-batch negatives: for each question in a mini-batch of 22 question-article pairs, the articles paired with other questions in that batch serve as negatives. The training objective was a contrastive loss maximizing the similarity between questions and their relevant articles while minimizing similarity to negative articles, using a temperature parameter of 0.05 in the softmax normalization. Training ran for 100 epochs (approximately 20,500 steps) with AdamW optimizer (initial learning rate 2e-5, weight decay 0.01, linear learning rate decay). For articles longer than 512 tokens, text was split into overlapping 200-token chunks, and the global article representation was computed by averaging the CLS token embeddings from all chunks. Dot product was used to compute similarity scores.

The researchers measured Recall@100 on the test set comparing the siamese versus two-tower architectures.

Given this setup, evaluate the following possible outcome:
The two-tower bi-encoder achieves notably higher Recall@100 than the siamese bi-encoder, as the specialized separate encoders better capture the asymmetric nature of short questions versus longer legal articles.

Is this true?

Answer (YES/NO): YES